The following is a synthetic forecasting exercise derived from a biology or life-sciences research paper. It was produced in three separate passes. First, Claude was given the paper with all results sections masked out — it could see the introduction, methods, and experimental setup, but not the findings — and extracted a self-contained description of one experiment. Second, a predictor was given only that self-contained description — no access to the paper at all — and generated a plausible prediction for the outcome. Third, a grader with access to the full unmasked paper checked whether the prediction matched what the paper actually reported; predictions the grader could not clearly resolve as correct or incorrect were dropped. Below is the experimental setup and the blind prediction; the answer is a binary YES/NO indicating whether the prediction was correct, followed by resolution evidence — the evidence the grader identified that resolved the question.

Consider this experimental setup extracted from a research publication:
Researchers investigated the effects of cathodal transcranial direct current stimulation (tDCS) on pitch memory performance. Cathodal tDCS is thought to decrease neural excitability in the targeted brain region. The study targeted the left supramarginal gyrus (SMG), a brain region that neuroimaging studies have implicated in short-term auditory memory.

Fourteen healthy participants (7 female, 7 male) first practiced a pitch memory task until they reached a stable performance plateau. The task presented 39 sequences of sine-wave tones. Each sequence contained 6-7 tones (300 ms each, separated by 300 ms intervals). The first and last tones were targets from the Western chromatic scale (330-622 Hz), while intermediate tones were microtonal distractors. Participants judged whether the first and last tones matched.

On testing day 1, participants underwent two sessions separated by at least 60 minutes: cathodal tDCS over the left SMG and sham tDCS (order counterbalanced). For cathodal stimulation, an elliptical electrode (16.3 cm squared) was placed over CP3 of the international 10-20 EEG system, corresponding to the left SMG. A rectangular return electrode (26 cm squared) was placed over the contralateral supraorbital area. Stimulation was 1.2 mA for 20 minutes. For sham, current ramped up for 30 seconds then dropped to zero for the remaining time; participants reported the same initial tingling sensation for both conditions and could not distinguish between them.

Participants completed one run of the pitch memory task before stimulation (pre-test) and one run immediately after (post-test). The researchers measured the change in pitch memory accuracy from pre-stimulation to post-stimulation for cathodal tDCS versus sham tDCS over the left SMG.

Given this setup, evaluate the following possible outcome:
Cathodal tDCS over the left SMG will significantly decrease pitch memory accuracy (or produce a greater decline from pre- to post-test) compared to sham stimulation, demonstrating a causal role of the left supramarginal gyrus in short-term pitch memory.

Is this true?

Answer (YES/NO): YES